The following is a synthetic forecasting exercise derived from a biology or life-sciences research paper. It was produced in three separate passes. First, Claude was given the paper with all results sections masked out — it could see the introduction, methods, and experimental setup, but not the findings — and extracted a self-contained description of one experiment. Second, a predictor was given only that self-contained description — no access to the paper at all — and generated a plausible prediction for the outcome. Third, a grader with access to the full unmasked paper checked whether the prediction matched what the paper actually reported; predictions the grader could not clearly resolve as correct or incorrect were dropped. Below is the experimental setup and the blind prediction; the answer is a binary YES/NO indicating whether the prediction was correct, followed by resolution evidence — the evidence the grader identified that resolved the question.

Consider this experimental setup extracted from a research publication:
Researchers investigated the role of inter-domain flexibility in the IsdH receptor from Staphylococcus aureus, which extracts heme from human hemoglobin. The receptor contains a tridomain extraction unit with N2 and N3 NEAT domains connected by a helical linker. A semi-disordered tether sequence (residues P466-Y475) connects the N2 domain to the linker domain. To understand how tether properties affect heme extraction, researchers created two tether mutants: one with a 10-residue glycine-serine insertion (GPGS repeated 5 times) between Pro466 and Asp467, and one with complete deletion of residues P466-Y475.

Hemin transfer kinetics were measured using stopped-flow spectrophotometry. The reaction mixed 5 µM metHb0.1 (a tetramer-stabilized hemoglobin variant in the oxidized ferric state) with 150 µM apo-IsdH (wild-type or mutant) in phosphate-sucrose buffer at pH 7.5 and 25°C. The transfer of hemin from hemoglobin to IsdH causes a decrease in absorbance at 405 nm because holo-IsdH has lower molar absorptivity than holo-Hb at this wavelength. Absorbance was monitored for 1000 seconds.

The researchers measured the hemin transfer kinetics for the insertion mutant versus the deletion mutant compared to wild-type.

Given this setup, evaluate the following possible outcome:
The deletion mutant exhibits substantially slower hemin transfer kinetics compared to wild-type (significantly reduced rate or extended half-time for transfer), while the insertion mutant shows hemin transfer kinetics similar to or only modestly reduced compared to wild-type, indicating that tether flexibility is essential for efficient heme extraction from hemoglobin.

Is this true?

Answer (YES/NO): NO